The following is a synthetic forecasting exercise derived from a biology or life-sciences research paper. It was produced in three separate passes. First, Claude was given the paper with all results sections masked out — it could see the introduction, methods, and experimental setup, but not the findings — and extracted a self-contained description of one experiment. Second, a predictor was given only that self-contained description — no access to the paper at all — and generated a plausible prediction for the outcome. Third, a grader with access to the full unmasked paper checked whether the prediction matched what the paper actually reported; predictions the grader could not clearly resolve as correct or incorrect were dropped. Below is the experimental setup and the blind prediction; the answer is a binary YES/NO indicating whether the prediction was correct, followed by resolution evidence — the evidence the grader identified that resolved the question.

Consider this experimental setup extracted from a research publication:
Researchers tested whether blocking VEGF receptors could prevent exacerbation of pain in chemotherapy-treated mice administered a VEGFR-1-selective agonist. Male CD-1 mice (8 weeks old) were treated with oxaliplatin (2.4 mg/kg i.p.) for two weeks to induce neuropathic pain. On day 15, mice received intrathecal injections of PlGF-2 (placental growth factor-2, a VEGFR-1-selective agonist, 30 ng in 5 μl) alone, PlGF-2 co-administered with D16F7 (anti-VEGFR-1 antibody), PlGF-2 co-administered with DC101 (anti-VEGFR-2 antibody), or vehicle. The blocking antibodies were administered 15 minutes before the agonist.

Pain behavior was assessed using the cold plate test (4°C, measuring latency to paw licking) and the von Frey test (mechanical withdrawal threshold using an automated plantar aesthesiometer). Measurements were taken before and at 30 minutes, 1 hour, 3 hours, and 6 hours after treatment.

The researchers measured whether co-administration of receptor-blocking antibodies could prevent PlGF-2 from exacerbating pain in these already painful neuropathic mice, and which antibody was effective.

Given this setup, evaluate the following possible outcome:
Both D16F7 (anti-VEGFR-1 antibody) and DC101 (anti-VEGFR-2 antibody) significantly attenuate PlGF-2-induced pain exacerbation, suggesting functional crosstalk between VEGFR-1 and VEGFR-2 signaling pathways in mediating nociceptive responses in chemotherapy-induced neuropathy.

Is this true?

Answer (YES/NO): NO